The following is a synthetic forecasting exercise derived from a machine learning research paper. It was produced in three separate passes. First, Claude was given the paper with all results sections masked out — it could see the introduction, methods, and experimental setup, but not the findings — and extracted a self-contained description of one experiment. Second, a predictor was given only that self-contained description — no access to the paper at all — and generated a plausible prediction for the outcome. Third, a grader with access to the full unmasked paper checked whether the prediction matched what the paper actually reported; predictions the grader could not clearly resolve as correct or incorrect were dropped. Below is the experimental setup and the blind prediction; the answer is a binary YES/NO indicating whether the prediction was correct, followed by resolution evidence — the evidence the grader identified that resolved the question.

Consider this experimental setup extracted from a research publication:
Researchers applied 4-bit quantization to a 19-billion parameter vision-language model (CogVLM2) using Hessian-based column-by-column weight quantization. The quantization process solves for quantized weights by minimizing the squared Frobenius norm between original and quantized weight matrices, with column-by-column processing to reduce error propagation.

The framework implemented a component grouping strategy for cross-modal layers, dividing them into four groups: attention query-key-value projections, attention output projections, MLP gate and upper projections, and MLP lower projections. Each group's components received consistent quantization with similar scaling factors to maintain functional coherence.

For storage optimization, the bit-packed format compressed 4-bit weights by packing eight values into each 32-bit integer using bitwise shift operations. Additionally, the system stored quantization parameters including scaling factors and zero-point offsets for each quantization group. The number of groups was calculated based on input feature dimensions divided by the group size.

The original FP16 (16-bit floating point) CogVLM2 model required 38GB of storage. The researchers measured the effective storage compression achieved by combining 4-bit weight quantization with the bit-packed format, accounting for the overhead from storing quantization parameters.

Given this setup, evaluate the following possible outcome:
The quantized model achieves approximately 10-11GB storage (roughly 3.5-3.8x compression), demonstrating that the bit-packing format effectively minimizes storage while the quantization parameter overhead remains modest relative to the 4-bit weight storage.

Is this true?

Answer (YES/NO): NO